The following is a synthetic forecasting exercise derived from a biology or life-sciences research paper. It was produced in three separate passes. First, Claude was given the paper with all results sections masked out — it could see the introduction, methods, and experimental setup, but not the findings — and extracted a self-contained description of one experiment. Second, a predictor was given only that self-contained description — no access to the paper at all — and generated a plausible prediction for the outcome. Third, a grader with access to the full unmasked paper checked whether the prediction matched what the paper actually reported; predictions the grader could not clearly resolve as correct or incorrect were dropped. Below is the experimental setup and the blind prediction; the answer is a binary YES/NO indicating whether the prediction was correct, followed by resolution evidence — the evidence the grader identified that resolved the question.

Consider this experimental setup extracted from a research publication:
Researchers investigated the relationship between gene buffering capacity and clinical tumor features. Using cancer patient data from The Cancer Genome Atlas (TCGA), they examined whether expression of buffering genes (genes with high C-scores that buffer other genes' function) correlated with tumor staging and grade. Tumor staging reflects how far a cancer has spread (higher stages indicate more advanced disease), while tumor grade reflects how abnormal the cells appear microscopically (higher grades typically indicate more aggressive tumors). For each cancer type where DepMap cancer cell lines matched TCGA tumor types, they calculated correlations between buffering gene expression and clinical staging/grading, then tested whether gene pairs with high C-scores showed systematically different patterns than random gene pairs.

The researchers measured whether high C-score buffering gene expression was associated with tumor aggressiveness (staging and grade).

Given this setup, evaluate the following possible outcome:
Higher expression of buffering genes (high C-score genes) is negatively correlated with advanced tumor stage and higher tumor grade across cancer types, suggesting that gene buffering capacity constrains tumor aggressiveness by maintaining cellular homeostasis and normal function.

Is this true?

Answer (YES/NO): NO